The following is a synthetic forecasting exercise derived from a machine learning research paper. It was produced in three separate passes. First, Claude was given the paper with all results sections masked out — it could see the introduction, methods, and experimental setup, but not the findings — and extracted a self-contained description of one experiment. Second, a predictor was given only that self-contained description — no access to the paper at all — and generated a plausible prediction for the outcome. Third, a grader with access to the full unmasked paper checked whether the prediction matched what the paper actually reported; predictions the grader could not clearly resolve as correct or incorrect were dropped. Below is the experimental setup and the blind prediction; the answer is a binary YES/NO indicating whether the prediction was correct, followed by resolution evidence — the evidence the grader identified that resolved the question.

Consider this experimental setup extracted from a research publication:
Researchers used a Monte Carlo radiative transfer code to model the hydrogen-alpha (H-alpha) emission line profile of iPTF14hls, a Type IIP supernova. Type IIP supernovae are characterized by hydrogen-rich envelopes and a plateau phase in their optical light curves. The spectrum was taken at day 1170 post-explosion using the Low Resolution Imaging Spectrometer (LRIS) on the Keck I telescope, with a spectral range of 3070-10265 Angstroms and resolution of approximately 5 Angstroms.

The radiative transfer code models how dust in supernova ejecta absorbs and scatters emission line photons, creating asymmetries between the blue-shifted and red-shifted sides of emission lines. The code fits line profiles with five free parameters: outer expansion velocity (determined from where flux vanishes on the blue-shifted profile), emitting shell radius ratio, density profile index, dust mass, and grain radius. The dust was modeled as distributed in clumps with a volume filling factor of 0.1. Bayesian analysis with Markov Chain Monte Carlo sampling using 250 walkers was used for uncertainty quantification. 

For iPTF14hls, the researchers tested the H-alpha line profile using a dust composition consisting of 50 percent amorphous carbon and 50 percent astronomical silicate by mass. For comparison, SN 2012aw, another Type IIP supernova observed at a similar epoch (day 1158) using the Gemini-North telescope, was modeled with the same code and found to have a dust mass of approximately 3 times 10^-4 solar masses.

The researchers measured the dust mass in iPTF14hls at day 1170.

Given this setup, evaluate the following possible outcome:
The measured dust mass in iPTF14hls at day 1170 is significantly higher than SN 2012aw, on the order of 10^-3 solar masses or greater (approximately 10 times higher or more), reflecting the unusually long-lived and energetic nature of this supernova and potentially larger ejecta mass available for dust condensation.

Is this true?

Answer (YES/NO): NO